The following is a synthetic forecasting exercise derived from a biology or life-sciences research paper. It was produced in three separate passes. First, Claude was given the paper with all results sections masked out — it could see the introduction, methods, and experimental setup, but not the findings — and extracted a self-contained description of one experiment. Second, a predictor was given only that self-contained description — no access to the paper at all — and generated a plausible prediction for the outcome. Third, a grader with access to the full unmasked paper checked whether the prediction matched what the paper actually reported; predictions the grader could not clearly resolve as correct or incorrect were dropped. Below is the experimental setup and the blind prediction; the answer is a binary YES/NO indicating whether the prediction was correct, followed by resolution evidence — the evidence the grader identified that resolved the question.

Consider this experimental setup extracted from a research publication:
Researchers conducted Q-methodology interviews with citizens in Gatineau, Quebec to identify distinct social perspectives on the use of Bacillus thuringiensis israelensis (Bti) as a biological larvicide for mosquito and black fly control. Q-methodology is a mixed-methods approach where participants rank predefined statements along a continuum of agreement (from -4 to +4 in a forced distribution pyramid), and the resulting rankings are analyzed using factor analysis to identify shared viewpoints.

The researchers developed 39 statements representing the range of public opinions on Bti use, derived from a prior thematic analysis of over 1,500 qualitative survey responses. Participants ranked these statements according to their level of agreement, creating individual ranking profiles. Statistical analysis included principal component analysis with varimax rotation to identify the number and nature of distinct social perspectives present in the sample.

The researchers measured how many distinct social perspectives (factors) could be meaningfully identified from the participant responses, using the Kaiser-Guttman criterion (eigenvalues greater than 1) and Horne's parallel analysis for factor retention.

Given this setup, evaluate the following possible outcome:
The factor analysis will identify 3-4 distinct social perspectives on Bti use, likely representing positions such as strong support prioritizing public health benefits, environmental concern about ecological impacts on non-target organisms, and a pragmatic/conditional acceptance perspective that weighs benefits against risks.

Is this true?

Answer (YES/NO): NO